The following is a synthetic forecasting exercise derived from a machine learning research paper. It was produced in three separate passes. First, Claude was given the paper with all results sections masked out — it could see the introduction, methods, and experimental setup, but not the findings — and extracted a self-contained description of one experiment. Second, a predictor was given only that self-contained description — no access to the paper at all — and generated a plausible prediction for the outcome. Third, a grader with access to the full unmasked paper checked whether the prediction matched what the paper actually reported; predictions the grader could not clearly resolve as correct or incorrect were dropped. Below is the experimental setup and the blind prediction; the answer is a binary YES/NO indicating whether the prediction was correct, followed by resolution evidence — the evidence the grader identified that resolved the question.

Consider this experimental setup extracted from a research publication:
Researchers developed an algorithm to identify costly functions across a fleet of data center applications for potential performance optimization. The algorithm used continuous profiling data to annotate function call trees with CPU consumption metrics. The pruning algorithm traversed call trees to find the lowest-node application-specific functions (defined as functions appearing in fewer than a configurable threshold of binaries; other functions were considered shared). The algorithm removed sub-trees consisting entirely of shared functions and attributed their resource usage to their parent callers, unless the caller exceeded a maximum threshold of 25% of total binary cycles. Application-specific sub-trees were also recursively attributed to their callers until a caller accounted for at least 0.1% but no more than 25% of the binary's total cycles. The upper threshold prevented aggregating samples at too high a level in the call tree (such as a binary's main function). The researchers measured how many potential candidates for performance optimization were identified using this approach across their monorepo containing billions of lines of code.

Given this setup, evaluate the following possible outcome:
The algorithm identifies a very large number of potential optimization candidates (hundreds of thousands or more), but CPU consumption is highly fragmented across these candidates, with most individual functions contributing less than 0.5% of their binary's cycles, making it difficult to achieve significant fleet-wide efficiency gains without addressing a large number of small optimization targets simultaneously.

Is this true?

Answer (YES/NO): NO